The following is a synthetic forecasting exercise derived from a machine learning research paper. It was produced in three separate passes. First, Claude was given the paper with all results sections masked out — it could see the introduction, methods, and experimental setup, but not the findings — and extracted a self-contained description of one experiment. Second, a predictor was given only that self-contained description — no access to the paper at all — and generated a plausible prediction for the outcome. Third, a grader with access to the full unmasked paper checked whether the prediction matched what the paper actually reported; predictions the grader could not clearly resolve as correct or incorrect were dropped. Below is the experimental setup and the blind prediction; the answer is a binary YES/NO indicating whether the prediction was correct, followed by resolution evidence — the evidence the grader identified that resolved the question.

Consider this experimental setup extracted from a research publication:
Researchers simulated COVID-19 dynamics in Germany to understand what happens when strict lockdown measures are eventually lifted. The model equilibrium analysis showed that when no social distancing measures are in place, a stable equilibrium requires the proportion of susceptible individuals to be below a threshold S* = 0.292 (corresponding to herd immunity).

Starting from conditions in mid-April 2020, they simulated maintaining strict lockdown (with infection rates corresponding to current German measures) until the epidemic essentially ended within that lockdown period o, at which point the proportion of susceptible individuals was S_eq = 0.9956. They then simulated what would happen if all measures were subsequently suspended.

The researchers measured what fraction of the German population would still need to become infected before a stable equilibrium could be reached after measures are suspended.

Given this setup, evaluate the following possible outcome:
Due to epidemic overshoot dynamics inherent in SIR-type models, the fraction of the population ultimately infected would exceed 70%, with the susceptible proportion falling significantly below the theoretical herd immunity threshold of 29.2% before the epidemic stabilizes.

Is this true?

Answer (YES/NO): NO